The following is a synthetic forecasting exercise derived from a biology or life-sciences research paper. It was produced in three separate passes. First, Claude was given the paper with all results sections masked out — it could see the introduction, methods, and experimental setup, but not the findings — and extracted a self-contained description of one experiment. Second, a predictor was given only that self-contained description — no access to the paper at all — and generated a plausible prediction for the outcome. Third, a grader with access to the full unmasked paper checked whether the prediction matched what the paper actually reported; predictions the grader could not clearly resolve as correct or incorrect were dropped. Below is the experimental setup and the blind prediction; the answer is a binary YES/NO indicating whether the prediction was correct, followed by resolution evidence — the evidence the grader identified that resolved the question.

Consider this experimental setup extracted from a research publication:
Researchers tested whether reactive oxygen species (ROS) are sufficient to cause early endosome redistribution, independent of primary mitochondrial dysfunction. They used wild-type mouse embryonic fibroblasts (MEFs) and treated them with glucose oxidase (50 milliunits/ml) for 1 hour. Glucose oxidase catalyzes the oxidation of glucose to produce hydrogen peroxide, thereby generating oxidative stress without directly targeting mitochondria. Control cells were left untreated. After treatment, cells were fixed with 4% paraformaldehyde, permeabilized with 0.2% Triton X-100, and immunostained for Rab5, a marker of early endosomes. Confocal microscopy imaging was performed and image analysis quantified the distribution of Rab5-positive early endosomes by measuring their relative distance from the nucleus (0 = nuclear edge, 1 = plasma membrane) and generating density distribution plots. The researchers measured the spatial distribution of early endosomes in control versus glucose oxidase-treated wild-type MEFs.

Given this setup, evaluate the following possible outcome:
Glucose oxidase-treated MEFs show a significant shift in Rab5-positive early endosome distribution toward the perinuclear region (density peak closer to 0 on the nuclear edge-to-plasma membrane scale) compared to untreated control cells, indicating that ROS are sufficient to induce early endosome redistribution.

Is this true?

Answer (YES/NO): YES